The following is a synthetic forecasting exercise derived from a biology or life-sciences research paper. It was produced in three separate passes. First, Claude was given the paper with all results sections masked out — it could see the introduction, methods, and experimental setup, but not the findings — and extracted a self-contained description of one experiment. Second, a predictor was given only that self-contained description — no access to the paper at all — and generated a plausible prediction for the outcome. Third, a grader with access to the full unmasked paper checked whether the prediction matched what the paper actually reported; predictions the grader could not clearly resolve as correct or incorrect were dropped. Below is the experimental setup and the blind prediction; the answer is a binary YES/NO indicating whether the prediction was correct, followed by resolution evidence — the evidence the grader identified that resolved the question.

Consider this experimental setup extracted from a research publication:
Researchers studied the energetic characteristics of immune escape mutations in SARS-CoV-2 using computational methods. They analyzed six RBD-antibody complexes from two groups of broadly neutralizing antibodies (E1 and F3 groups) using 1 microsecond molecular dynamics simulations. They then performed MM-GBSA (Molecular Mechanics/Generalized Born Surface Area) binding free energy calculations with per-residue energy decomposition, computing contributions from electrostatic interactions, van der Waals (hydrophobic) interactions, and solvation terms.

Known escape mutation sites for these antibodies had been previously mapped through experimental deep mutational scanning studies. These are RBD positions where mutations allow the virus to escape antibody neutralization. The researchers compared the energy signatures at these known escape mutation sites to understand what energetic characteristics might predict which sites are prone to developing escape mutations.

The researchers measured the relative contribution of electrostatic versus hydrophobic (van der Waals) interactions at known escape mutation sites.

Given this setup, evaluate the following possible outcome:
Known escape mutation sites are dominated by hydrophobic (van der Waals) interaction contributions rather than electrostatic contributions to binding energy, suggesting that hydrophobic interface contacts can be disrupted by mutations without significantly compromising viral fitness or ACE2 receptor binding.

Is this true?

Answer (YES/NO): NO